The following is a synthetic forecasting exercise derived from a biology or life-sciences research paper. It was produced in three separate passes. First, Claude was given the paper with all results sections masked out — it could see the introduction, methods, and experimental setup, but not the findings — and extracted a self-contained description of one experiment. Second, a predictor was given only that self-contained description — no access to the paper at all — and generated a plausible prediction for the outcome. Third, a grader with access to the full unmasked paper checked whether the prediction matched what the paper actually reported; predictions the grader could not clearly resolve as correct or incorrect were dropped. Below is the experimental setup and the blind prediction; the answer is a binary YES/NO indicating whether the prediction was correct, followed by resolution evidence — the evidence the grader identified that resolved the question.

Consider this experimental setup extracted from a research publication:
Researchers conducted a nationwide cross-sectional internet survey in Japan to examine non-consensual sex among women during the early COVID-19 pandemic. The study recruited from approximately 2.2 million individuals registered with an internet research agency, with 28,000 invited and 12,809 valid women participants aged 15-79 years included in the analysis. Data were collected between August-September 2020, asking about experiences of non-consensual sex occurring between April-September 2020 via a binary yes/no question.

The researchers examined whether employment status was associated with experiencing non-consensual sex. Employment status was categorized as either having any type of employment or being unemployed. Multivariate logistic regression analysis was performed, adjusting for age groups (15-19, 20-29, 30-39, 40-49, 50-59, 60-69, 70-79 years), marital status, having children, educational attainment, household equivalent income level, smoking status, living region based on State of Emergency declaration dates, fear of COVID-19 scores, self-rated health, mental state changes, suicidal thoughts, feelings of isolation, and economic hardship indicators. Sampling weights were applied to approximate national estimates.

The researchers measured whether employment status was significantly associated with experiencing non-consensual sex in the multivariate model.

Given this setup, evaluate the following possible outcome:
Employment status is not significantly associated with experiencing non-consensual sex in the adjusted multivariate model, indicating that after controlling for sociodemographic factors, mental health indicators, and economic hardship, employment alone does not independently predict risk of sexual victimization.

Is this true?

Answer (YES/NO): NO